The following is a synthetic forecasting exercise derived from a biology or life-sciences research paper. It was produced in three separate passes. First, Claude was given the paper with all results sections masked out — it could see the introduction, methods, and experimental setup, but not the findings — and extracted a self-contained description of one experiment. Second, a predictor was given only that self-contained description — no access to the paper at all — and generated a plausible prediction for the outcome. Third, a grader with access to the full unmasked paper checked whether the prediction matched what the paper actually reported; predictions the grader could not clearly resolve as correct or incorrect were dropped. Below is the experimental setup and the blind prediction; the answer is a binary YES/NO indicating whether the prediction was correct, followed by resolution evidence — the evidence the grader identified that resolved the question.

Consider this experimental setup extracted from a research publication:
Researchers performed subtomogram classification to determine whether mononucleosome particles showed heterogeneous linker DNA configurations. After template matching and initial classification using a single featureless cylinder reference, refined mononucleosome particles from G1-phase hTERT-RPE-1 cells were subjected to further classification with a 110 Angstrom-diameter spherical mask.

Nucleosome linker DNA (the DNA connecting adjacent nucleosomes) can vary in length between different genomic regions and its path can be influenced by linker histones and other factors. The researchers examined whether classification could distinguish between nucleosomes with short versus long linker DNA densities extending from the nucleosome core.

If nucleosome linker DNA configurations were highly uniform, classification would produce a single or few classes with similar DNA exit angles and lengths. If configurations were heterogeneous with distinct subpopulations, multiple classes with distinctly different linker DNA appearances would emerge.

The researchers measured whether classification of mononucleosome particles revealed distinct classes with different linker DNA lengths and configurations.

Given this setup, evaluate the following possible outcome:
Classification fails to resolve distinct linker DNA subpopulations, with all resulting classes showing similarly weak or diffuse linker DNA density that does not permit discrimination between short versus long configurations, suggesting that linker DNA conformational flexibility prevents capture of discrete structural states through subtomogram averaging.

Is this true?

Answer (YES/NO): NO